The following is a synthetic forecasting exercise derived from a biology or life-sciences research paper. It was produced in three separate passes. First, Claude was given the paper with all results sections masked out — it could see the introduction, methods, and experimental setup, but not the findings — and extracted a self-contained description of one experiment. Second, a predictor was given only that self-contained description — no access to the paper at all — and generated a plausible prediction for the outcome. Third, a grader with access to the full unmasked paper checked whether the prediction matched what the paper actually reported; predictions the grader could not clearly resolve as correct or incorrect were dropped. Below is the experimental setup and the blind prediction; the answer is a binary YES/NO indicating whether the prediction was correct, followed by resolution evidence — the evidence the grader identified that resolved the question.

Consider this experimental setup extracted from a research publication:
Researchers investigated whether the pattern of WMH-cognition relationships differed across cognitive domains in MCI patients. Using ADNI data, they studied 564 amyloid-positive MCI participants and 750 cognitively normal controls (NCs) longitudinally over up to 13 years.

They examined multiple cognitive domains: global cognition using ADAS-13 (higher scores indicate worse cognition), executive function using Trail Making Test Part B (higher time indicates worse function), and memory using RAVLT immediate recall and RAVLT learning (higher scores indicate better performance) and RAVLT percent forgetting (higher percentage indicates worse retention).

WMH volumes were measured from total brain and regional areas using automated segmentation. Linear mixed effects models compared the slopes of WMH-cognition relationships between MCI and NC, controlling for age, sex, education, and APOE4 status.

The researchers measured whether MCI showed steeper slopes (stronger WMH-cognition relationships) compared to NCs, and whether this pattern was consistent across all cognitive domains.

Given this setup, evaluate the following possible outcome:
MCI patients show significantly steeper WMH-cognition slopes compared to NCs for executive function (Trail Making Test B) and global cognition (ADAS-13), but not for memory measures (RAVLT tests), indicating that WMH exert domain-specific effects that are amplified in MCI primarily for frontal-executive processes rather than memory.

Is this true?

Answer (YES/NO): NO